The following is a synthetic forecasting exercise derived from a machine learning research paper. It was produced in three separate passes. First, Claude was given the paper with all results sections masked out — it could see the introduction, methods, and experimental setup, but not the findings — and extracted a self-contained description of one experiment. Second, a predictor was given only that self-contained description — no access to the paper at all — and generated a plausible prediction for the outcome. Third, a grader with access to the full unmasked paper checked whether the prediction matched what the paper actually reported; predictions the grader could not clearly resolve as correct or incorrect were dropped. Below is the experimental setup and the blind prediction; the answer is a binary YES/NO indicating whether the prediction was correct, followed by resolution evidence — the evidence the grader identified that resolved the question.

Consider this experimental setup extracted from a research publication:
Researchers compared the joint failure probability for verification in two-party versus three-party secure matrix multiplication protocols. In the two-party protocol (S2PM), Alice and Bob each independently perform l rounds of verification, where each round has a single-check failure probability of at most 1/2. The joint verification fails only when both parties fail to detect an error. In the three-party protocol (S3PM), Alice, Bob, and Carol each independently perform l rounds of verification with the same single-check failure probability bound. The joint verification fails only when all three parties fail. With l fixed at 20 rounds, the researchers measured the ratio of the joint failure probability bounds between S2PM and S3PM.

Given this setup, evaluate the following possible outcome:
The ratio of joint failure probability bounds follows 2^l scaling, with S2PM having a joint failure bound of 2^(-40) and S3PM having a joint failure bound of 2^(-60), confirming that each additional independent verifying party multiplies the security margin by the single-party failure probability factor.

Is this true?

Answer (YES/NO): YES